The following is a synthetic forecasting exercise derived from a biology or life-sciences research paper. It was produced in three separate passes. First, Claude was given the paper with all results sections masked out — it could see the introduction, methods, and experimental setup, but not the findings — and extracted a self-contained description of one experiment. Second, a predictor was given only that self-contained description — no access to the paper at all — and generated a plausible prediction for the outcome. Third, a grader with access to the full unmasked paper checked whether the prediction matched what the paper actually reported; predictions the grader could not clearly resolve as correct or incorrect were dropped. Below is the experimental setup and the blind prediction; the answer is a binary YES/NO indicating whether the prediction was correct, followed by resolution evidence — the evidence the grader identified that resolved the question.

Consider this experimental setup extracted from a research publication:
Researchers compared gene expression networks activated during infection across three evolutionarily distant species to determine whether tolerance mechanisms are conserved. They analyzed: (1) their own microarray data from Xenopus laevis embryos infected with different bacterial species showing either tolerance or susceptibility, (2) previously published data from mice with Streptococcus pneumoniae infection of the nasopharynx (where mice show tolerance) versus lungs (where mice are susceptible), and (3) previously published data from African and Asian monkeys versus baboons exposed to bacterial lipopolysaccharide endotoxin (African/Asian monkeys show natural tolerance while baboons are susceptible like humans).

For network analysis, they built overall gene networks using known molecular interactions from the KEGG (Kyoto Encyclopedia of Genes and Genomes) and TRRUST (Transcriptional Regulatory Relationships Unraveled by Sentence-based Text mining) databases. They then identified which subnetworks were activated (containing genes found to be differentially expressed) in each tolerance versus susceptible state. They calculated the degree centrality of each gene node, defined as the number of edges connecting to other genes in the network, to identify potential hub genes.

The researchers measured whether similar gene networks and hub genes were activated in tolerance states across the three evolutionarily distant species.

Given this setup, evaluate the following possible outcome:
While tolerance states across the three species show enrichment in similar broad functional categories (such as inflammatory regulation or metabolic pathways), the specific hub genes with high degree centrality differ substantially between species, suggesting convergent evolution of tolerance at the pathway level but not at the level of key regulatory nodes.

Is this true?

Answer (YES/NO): NO